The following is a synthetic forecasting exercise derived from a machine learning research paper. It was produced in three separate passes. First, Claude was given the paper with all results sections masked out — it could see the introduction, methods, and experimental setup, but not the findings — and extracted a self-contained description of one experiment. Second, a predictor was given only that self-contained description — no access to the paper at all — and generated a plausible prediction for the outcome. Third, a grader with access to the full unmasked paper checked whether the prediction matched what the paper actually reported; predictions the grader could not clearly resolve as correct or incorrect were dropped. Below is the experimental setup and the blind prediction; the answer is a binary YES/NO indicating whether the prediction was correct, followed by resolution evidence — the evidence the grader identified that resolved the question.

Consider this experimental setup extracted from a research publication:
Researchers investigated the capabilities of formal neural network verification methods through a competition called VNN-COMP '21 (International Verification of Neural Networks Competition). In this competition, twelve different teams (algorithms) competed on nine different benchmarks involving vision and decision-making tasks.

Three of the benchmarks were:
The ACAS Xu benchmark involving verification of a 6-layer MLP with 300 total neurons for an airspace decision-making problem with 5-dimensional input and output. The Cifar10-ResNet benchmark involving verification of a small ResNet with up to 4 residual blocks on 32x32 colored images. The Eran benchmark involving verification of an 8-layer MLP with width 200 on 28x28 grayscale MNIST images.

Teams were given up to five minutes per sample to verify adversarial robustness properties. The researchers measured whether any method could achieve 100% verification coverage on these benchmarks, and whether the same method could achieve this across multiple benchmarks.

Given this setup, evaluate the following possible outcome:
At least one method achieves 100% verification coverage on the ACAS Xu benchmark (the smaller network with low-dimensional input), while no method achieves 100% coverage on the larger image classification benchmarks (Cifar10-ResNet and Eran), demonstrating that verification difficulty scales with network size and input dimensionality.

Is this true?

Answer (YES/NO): NO